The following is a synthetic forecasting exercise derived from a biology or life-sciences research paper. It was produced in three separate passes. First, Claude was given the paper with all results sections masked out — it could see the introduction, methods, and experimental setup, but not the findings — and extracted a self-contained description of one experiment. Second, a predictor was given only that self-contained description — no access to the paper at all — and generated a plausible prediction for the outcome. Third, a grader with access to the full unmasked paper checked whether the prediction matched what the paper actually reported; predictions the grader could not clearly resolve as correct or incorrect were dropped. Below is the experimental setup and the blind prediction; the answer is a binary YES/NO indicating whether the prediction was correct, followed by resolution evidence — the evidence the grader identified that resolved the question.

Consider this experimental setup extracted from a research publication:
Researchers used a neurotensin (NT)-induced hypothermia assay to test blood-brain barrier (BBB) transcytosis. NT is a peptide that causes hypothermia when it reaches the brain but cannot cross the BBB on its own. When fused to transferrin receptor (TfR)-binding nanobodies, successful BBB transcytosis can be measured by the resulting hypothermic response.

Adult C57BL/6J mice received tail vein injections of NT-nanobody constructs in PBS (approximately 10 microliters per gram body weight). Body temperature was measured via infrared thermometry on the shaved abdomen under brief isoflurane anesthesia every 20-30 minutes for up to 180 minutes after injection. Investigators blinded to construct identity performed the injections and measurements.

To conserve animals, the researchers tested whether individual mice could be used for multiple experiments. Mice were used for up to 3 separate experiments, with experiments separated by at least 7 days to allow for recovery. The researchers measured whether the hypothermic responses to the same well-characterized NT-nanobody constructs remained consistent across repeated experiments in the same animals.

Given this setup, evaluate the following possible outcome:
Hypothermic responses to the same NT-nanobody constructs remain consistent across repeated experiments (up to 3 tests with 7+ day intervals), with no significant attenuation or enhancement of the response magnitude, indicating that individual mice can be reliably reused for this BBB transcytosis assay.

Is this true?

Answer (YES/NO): YES